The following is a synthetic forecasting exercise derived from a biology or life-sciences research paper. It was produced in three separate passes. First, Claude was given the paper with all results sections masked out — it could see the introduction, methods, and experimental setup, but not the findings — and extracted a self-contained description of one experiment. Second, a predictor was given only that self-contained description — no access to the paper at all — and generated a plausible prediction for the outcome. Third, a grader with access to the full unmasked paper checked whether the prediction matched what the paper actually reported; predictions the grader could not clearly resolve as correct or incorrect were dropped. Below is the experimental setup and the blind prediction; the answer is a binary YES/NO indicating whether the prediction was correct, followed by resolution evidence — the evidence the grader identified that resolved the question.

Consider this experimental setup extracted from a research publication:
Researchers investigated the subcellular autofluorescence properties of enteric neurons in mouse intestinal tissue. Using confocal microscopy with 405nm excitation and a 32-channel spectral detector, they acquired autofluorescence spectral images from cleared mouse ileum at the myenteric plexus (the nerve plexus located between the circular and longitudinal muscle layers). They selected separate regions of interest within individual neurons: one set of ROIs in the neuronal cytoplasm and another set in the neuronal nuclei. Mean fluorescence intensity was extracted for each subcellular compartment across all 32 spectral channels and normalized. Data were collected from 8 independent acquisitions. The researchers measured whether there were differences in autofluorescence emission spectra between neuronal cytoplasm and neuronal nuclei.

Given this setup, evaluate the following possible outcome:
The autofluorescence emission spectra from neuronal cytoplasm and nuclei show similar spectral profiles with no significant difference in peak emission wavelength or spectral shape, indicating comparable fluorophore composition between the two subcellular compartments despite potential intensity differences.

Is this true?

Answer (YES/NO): YES